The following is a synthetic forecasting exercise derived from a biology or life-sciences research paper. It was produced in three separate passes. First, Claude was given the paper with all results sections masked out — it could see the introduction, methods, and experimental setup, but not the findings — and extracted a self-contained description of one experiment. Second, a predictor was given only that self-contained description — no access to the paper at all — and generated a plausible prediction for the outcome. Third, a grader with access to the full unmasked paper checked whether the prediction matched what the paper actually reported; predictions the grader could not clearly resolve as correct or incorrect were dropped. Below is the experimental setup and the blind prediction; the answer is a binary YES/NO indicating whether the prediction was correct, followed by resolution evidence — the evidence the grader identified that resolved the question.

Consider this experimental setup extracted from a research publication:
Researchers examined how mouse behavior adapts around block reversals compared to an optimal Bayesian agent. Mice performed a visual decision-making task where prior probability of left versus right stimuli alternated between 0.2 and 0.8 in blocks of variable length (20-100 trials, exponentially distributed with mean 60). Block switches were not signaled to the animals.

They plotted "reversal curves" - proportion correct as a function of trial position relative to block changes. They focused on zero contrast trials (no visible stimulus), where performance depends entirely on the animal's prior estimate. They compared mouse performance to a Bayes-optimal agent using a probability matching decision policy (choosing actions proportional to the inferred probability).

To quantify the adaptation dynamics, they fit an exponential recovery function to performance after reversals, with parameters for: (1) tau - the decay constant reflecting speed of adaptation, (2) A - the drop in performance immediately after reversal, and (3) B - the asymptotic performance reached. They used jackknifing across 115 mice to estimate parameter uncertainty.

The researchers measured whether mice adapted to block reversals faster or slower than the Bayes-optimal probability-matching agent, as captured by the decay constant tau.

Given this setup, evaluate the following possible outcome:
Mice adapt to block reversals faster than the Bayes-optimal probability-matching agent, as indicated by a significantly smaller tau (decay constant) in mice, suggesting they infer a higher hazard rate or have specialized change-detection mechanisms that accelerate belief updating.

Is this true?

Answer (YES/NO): NO